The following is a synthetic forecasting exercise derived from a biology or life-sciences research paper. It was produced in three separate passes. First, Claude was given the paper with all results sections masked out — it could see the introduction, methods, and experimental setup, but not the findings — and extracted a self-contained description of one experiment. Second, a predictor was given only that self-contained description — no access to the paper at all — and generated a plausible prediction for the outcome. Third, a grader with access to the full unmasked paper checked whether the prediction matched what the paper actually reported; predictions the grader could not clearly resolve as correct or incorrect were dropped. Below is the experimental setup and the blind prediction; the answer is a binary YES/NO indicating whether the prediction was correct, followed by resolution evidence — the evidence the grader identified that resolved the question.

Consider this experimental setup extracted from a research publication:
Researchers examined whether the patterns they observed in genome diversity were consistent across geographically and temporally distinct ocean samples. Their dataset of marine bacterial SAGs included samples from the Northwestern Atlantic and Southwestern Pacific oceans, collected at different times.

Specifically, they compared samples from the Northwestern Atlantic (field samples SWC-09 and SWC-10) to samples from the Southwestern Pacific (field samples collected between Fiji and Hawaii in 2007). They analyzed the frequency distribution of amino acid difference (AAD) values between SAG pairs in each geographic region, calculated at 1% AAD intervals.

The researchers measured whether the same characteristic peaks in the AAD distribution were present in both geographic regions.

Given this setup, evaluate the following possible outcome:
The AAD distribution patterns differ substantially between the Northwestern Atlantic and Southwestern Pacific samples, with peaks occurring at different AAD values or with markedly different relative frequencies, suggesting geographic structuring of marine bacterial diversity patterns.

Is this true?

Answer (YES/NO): NO